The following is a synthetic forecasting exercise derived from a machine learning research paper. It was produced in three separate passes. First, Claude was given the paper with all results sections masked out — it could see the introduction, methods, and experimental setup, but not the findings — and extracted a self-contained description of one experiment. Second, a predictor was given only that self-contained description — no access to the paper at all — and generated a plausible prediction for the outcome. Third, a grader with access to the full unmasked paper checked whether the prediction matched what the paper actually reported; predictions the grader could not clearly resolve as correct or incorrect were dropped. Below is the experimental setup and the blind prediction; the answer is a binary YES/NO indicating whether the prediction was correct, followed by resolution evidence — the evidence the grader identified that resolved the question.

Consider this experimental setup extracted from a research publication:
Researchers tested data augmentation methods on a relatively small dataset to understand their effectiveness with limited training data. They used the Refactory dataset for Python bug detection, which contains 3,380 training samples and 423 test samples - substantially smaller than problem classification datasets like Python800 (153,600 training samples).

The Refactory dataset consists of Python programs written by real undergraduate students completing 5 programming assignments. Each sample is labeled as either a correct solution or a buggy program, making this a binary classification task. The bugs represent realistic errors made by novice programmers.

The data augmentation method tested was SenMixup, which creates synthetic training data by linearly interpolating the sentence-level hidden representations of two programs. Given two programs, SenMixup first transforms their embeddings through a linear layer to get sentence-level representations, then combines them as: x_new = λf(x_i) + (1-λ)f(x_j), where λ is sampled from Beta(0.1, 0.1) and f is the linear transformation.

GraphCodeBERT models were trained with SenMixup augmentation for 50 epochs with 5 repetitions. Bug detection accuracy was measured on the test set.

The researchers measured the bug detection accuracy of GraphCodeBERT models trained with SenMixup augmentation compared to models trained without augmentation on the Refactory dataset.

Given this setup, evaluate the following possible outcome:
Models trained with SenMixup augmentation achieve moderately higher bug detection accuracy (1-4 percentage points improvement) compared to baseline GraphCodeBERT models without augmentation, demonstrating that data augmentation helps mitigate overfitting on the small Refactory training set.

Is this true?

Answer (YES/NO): NO